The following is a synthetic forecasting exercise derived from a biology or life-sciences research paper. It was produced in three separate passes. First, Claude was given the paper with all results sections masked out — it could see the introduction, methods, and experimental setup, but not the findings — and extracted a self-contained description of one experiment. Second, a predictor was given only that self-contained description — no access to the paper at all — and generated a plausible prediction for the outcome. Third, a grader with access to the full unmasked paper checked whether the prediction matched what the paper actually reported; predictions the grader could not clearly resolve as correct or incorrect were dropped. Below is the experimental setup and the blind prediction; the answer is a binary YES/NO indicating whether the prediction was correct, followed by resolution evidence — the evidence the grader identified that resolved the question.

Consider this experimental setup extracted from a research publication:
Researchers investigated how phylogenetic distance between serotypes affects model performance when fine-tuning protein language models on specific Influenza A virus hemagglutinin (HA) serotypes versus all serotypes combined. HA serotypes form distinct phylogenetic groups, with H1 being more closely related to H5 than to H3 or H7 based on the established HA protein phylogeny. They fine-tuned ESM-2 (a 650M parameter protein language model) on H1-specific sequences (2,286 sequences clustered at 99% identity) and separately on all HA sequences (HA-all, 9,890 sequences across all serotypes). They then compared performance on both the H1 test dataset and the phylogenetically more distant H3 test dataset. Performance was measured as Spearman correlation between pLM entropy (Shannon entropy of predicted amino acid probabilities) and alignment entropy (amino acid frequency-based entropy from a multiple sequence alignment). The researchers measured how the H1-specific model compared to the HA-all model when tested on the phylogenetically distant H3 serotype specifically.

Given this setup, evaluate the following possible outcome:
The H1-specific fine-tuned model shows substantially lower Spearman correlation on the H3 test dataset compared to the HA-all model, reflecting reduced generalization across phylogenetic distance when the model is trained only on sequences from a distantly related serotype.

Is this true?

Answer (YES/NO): YES